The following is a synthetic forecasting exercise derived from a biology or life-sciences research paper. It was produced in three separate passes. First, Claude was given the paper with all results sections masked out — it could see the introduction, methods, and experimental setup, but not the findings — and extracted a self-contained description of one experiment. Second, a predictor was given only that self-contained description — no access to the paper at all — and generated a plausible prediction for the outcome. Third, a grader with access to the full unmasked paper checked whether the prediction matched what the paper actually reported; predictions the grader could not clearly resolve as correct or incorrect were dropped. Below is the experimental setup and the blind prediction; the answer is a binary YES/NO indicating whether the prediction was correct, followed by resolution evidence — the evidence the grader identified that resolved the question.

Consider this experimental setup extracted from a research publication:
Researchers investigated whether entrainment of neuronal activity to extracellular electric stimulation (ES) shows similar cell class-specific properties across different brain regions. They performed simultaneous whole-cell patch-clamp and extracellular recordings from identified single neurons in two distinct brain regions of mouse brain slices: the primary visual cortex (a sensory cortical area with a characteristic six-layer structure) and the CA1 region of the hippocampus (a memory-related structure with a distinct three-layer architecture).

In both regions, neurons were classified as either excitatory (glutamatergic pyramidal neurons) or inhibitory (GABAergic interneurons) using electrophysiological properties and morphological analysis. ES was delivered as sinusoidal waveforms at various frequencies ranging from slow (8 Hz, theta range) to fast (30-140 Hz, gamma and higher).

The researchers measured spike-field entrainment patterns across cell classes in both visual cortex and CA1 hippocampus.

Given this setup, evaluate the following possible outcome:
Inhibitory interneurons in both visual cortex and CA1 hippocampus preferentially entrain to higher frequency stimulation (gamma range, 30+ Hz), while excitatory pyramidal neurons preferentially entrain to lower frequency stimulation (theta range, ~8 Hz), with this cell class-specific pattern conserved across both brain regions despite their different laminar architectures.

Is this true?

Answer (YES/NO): NO